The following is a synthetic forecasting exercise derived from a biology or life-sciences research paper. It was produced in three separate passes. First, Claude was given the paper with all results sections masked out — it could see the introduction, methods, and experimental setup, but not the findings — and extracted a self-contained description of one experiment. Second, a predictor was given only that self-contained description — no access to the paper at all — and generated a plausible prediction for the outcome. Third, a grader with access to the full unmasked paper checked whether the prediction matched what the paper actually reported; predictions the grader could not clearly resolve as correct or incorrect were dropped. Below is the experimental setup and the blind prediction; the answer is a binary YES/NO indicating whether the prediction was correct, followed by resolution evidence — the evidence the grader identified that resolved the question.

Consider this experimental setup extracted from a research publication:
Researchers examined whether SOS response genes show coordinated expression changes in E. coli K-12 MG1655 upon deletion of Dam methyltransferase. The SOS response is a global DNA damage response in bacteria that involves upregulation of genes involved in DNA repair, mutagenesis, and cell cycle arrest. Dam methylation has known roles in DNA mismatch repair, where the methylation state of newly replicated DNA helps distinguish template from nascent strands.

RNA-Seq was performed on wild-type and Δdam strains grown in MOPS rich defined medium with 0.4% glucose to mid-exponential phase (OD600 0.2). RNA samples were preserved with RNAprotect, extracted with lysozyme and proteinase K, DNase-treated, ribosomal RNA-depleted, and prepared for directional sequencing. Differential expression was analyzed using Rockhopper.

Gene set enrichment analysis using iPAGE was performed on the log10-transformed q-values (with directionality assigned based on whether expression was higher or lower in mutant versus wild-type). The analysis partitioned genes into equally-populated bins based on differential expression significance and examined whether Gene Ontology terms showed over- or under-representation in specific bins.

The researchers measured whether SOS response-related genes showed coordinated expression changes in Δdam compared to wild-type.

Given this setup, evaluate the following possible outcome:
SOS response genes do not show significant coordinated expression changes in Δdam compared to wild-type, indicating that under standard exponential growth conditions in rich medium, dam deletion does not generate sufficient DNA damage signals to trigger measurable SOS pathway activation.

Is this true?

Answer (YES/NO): NO